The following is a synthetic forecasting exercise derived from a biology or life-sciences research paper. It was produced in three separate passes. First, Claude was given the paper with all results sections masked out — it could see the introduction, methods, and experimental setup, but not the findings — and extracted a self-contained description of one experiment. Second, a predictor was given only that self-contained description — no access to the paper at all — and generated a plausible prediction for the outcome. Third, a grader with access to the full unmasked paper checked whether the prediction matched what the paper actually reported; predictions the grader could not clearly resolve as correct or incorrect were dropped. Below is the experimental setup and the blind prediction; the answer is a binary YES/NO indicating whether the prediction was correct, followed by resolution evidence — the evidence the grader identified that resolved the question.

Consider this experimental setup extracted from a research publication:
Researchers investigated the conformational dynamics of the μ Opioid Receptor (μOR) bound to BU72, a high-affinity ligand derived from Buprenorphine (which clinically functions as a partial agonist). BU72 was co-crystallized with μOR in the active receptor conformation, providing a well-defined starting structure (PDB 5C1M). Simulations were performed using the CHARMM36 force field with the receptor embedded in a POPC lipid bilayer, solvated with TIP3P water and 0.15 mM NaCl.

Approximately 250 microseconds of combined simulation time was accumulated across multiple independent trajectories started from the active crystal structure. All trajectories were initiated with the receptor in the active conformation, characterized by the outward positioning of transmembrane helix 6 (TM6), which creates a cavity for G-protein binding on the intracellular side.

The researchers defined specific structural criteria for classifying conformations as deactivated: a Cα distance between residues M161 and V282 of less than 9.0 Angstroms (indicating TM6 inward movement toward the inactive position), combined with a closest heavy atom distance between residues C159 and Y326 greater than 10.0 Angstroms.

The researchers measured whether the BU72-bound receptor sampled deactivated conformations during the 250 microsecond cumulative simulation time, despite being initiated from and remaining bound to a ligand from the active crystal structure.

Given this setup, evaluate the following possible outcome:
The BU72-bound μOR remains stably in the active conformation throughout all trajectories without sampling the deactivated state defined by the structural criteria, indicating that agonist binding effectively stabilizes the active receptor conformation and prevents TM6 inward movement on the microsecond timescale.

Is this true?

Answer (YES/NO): NO